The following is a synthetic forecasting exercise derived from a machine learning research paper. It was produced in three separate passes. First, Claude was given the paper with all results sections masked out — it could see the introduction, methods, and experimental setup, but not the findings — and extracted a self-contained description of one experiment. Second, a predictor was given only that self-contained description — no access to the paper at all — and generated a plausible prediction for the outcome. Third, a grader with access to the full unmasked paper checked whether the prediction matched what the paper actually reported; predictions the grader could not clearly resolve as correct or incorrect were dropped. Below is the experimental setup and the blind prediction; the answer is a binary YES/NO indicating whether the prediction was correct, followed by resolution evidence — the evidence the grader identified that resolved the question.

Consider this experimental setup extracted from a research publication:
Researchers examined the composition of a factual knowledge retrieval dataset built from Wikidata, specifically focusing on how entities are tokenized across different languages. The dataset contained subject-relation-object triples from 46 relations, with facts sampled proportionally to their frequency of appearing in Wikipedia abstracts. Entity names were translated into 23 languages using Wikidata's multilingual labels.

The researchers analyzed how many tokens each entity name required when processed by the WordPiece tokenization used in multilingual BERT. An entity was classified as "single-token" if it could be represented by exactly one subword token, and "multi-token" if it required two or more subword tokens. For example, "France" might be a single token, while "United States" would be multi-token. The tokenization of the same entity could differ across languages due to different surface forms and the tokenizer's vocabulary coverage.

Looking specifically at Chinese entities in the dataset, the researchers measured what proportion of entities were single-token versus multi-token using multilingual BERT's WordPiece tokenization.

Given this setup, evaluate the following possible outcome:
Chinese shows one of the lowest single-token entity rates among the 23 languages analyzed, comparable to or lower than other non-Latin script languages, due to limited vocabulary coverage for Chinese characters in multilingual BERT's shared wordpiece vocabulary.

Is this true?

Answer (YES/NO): YES